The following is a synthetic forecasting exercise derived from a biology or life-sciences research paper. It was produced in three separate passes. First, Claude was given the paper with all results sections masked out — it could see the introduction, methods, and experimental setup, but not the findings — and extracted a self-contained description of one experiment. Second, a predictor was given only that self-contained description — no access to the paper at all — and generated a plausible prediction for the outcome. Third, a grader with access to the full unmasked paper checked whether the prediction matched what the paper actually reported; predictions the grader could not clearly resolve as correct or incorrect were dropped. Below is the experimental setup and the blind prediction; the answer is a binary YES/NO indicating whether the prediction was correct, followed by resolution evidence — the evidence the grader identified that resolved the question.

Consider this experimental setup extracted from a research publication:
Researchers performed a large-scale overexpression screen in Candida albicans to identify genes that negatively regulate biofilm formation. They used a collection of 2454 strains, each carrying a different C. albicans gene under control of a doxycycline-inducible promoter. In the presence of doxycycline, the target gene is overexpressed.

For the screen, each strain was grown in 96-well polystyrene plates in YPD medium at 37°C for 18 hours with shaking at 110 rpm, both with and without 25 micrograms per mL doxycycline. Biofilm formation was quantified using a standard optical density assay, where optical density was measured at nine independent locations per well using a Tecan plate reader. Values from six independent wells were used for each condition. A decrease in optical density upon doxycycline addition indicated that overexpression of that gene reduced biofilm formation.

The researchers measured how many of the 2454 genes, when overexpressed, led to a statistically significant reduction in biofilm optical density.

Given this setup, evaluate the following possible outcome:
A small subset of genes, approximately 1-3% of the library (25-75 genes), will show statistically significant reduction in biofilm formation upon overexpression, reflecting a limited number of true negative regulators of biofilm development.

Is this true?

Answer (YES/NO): NO